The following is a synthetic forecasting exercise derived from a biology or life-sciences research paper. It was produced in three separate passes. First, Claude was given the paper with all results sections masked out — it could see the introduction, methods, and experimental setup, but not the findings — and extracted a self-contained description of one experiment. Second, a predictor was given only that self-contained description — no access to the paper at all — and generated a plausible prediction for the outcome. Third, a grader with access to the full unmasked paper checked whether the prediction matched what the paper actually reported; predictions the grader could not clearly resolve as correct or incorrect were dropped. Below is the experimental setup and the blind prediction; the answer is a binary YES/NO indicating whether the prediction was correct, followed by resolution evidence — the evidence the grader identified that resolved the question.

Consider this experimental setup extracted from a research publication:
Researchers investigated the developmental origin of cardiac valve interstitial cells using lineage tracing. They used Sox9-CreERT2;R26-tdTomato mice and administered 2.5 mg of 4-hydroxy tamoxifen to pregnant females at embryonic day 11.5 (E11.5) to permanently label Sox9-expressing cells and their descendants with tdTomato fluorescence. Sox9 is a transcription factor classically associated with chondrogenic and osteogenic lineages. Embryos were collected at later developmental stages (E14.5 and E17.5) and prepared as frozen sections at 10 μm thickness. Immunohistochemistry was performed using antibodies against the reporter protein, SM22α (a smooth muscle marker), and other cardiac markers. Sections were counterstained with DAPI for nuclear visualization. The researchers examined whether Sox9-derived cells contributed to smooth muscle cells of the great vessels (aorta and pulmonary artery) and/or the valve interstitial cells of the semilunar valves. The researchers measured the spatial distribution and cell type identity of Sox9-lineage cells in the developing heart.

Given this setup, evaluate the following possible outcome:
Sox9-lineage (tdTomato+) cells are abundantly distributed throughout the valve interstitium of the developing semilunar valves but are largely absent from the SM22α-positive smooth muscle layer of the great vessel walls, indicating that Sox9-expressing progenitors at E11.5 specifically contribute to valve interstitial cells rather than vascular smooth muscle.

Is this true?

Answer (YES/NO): NO